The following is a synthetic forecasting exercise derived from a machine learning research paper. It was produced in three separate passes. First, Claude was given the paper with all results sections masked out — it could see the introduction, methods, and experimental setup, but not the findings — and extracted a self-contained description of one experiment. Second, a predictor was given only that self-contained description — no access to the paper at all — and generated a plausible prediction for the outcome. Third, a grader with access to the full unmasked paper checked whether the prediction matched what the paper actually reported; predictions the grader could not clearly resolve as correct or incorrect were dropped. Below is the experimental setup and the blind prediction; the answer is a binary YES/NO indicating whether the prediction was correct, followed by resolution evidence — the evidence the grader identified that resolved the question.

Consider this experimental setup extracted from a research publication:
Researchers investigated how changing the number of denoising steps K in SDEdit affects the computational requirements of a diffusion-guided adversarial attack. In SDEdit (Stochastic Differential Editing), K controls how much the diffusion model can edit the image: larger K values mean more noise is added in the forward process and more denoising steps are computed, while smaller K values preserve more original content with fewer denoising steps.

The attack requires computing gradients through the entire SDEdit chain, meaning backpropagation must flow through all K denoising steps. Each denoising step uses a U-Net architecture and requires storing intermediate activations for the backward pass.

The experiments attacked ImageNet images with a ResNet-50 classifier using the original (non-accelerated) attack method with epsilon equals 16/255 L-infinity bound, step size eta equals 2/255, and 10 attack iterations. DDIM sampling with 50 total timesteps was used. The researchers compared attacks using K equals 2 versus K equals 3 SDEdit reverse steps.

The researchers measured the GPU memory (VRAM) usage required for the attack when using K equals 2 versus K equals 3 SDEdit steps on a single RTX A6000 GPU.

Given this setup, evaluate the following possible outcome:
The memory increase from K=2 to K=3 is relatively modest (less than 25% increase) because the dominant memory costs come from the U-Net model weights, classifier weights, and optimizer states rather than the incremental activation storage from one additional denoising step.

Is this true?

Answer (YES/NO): YES